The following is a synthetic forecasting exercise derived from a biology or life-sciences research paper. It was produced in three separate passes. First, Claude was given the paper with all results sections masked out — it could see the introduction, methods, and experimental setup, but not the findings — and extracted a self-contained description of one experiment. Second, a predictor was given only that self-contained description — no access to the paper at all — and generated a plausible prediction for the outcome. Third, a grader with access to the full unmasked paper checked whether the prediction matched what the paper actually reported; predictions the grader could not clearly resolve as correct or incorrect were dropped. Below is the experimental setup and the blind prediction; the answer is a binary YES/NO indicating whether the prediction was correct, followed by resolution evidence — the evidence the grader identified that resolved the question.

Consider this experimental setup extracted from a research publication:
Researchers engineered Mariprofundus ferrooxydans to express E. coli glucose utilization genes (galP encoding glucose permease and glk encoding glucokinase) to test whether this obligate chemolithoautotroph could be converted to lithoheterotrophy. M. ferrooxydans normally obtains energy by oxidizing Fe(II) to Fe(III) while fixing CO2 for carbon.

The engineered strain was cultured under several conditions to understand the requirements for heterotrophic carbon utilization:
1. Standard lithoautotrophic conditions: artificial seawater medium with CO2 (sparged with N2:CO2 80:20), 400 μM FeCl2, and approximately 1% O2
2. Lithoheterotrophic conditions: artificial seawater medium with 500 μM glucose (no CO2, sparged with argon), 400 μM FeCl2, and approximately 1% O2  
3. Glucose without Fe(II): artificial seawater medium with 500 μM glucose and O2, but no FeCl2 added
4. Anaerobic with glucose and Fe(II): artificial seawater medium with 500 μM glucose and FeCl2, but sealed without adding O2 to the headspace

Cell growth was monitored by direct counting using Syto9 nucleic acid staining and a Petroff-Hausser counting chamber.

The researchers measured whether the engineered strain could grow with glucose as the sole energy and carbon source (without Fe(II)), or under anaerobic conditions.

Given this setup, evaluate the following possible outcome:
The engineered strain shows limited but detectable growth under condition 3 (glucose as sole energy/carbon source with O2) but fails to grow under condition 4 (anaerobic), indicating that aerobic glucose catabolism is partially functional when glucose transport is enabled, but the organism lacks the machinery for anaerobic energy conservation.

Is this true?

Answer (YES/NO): NO